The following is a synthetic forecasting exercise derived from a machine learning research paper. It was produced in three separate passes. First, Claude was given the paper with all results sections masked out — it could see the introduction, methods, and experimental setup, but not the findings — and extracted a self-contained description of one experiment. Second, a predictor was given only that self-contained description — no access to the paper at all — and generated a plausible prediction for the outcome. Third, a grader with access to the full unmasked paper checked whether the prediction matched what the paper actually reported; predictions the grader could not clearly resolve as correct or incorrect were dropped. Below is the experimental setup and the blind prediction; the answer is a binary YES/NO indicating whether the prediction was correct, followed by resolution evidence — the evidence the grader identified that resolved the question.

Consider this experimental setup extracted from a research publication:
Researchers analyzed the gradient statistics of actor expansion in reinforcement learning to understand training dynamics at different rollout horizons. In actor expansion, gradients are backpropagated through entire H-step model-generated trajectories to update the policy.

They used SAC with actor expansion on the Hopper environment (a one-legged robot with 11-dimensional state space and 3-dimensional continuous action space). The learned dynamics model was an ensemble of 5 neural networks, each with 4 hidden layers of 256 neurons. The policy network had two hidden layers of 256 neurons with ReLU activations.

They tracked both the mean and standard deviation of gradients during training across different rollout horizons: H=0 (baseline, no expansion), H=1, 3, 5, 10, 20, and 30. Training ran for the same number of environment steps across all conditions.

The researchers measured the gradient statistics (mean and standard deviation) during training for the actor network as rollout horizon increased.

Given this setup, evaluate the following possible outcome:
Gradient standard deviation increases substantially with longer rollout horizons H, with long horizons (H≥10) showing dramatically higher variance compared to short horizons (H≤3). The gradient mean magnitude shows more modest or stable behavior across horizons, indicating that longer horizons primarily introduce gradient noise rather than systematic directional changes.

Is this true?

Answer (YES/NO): NO